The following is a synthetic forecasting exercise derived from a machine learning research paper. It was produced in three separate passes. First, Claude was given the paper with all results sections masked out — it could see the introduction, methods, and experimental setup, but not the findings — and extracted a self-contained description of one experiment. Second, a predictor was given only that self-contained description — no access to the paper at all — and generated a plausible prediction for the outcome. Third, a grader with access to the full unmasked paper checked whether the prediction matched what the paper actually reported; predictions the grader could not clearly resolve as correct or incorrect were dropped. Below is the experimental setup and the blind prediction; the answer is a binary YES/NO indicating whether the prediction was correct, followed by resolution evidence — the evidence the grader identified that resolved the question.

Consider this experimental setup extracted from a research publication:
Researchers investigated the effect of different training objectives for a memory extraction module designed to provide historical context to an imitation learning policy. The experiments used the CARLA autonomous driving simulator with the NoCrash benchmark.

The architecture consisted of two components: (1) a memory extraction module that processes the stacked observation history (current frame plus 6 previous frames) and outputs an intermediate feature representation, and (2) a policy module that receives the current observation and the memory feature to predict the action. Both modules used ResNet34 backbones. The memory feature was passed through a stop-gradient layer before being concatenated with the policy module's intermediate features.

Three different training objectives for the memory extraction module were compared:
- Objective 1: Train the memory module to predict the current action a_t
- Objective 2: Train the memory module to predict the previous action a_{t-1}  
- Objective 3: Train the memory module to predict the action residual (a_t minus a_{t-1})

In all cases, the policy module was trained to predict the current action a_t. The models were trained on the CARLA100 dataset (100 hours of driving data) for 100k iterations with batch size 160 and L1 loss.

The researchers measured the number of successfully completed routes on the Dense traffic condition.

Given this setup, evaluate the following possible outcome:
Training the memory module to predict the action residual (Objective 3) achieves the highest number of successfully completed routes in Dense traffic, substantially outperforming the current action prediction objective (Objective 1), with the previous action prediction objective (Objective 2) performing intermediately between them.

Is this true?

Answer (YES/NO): YES